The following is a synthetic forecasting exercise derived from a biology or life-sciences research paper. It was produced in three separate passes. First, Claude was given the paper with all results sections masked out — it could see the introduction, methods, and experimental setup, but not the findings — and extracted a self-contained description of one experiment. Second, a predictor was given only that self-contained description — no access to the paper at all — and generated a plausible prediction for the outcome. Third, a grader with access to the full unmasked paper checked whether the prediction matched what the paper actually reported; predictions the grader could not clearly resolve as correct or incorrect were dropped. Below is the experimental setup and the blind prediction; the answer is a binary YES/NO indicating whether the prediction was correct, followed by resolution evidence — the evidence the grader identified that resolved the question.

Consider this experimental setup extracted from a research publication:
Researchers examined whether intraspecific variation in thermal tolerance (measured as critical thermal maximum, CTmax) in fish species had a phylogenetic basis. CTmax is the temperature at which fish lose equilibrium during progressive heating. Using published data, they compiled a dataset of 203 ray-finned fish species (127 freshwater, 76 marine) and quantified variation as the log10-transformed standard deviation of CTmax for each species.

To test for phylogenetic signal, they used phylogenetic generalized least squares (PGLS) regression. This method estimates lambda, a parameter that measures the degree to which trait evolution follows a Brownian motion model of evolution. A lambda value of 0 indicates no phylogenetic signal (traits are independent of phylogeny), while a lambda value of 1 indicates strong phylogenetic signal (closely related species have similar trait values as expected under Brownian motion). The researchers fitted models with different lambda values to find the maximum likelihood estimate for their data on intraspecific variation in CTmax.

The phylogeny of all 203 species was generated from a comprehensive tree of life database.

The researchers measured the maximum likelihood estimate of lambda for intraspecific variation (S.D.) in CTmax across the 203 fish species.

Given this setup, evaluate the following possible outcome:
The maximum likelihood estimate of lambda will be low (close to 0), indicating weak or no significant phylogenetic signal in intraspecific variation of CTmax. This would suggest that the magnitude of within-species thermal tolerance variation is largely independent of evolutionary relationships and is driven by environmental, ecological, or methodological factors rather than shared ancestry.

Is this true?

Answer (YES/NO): NO